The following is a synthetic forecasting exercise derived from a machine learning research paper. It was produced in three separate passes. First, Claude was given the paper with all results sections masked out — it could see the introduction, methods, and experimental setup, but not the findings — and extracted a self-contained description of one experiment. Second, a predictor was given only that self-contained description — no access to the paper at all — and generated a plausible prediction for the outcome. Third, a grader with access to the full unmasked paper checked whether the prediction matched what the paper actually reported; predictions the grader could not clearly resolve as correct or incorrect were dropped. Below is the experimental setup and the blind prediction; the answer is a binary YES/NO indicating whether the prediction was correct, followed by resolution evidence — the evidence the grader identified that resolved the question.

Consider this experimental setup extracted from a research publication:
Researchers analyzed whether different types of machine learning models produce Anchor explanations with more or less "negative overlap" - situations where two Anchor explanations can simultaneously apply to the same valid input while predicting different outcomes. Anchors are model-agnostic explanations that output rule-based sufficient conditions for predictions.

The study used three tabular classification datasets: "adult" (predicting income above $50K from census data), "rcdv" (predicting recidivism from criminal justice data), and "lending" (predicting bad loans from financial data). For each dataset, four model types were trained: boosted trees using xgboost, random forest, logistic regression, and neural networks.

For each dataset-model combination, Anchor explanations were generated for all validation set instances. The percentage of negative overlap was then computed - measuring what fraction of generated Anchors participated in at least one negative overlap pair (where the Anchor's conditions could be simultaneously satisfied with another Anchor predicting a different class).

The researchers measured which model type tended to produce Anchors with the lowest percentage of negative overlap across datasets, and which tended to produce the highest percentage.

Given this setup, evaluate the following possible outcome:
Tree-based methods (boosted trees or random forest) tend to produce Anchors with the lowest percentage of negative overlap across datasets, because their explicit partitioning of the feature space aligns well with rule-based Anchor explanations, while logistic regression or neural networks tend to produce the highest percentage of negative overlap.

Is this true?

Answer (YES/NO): NO